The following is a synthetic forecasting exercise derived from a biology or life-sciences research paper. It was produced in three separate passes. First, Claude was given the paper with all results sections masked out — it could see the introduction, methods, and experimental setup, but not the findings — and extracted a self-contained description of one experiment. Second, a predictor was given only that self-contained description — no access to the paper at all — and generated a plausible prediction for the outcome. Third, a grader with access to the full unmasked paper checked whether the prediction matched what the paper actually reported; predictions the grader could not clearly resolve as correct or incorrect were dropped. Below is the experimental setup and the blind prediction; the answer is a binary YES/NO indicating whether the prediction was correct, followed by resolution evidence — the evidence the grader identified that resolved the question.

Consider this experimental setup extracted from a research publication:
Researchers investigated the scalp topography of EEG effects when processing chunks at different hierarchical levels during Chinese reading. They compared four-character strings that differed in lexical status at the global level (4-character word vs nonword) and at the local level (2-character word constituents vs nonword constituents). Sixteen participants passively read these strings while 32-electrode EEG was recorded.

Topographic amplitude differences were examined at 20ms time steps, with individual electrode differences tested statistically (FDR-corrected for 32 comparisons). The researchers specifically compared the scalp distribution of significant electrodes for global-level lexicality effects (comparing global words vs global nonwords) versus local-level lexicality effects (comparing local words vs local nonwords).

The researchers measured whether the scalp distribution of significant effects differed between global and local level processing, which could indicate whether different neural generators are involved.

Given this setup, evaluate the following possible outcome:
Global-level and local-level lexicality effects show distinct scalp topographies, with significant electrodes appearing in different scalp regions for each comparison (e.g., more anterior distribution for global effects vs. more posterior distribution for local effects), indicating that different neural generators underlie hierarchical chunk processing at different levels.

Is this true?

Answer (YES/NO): YES